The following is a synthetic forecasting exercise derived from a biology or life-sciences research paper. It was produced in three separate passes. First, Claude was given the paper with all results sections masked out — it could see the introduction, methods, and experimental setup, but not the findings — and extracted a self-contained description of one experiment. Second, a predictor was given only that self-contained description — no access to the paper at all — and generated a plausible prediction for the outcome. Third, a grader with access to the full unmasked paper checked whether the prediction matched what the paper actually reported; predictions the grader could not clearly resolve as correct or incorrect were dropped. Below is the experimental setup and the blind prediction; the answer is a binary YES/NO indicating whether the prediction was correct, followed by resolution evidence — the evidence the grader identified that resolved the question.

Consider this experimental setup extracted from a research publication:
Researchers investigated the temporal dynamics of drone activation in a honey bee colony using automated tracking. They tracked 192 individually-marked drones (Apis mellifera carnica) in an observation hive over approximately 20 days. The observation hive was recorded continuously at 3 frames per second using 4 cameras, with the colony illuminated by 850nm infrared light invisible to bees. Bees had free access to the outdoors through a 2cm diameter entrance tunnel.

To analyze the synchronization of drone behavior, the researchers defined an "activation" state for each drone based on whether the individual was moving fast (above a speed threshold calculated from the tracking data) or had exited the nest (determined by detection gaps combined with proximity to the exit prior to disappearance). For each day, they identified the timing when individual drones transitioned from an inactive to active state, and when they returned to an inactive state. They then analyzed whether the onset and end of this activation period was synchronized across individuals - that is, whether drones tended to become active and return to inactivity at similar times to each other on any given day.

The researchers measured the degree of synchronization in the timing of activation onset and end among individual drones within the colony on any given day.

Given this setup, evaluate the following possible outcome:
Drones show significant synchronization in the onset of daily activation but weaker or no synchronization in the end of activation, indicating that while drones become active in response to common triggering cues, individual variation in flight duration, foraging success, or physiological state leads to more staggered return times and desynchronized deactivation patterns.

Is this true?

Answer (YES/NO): NO